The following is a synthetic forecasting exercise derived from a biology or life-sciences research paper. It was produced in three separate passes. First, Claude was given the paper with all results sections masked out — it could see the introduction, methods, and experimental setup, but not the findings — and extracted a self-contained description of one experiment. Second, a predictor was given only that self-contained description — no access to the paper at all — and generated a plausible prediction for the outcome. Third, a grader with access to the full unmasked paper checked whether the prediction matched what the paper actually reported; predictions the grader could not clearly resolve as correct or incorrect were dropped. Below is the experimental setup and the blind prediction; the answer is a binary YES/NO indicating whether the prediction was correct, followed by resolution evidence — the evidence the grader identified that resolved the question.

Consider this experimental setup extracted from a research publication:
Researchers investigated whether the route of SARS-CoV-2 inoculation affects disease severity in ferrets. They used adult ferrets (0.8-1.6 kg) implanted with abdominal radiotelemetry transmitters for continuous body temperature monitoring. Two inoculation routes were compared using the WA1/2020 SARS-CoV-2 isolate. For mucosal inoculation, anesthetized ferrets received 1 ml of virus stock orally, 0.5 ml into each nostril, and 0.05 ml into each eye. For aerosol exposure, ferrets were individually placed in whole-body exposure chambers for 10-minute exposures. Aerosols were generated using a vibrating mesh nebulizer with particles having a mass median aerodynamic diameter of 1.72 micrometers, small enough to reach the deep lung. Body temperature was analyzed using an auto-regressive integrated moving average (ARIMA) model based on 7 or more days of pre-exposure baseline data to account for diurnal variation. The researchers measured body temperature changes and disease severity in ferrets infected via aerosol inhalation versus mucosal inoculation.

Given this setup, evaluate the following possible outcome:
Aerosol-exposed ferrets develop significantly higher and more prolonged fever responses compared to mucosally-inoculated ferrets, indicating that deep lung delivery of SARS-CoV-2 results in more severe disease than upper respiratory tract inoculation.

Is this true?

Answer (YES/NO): NO